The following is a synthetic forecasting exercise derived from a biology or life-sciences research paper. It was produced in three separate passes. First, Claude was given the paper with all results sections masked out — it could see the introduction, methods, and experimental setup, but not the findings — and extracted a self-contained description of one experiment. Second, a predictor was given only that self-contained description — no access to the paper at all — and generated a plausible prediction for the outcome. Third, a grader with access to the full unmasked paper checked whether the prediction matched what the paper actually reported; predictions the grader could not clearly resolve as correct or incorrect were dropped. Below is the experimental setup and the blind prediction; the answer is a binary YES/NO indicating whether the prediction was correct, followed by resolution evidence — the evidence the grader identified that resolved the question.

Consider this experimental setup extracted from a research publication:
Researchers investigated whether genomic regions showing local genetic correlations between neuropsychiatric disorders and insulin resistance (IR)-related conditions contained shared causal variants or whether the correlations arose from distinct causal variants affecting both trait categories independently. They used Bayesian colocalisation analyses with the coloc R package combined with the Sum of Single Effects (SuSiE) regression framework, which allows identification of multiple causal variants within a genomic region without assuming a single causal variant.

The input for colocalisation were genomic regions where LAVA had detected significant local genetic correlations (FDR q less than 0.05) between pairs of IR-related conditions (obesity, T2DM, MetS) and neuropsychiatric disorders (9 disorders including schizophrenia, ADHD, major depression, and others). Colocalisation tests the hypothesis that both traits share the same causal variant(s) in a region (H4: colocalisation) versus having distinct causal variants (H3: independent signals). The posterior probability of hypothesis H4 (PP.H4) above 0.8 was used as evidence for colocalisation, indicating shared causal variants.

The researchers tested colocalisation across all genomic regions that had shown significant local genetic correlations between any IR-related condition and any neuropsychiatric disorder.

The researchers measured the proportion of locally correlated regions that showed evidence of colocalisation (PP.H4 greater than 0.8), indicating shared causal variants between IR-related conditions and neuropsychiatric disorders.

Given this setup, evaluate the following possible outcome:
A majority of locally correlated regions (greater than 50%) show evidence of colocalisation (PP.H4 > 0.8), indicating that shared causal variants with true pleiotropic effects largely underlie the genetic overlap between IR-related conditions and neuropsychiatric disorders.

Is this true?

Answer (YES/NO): NO